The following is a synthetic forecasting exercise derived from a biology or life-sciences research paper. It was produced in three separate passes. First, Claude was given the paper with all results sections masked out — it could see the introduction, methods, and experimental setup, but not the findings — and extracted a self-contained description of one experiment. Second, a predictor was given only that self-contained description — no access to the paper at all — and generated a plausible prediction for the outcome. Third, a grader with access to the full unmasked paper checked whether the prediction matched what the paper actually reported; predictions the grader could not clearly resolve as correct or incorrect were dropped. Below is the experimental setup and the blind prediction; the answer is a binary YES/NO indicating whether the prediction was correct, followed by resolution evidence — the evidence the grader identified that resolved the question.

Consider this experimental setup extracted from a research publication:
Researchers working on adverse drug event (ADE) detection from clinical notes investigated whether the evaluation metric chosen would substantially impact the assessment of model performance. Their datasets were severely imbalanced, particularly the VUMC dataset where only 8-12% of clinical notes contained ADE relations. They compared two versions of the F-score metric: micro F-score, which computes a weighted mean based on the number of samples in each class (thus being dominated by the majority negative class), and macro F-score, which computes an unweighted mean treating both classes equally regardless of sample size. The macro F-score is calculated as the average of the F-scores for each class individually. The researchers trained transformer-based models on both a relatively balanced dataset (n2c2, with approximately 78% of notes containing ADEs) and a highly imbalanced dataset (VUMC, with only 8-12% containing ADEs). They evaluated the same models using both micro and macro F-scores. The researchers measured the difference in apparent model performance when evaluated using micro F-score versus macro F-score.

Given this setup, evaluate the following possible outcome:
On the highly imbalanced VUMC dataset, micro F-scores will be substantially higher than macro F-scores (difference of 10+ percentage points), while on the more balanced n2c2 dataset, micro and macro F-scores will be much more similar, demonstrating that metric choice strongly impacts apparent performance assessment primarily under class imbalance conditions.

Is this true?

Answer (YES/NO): NO